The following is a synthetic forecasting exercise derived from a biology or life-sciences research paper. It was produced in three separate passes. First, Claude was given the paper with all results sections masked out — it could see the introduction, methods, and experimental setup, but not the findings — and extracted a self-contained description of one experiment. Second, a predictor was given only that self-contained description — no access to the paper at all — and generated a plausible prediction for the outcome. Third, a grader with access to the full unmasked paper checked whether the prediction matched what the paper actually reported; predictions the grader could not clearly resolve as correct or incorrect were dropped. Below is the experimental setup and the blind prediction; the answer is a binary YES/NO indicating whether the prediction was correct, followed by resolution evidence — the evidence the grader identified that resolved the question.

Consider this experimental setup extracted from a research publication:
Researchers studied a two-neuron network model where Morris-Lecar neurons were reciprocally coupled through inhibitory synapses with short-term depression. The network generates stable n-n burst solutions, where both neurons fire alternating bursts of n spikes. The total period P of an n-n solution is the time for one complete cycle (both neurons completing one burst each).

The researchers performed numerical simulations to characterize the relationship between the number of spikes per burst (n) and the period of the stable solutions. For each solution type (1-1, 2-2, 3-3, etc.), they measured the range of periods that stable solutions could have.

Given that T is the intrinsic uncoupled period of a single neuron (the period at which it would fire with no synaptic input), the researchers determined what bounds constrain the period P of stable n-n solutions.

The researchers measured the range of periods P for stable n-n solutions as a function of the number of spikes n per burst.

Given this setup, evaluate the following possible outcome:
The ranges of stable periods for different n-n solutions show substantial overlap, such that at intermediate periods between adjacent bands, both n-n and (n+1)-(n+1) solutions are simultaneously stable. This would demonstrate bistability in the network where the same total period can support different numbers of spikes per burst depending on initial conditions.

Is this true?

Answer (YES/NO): NO